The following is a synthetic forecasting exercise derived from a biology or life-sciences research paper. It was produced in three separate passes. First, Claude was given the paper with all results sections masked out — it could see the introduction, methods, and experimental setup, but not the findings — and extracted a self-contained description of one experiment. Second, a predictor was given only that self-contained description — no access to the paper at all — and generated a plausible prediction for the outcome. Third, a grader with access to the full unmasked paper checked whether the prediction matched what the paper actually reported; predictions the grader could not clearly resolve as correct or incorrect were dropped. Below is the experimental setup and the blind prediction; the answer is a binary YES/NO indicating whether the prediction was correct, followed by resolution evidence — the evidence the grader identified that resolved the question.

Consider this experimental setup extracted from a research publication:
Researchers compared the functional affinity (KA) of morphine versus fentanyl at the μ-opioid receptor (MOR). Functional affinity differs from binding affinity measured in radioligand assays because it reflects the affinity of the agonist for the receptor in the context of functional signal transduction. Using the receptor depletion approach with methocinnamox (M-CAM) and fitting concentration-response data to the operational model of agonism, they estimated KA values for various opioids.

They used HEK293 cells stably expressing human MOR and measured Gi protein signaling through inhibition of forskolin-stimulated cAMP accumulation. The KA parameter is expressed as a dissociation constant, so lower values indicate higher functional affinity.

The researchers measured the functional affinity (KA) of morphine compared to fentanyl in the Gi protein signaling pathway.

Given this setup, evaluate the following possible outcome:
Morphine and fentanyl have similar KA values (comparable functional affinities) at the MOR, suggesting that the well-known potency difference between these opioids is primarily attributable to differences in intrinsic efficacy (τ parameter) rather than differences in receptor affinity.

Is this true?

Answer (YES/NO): NO